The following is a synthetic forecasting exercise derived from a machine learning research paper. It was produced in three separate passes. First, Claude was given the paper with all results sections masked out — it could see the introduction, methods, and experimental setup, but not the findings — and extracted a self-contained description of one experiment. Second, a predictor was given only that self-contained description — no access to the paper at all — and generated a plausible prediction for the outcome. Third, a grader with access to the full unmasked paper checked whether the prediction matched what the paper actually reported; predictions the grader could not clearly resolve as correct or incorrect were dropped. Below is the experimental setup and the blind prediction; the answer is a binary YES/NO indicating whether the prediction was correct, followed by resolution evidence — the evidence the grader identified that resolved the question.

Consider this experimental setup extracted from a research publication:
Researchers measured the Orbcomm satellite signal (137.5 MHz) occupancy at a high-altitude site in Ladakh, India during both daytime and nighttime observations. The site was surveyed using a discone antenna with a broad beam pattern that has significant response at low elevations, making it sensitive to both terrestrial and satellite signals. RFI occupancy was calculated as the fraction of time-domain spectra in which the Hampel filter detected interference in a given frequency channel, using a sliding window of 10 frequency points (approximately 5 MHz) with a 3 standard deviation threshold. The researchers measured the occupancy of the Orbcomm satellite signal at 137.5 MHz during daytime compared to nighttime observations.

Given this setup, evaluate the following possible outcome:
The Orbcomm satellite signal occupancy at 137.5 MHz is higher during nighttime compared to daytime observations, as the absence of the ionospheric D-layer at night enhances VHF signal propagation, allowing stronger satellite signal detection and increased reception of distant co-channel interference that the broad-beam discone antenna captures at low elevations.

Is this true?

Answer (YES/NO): YES